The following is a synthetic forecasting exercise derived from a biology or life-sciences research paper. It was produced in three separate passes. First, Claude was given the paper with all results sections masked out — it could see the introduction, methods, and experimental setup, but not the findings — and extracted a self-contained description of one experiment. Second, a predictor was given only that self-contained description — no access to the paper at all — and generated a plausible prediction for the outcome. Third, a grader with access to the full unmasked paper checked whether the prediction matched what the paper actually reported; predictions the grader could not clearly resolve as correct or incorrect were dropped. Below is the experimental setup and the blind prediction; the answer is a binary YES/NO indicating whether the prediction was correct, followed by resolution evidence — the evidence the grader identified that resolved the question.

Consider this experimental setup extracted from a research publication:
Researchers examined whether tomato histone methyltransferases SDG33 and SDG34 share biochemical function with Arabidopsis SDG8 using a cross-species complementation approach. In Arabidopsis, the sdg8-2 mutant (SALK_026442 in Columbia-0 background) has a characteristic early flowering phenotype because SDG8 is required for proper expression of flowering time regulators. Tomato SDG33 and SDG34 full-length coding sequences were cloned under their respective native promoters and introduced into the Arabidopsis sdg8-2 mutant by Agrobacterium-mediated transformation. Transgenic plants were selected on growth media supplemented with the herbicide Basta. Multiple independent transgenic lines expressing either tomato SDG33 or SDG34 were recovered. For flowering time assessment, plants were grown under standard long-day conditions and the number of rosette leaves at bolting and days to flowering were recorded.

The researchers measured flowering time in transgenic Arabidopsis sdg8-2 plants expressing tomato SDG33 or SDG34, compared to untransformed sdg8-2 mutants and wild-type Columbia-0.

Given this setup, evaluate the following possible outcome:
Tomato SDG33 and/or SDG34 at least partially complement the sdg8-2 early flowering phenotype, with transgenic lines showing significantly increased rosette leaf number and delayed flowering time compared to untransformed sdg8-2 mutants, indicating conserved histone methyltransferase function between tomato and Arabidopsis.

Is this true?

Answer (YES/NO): YES